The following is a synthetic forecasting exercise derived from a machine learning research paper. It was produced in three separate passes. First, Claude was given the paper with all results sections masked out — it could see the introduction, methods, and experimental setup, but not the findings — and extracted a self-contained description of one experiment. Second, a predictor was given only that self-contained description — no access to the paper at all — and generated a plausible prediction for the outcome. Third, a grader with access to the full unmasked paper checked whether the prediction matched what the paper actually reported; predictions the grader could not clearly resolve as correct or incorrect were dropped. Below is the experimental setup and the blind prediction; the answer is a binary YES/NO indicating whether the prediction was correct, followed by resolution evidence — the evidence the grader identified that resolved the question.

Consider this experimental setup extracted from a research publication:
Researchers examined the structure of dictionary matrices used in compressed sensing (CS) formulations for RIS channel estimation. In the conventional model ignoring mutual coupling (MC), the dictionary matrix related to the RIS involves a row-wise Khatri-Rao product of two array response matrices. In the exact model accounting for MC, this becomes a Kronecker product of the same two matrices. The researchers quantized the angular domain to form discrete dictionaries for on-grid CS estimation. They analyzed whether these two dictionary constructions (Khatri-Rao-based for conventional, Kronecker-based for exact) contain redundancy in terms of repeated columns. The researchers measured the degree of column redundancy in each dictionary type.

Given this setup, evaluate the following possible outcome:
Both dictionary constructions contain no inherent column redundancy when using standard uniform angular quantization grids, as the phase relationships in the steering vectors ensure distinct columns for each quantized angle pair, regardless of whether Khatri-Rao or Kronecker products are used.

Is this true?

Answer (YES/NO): NO